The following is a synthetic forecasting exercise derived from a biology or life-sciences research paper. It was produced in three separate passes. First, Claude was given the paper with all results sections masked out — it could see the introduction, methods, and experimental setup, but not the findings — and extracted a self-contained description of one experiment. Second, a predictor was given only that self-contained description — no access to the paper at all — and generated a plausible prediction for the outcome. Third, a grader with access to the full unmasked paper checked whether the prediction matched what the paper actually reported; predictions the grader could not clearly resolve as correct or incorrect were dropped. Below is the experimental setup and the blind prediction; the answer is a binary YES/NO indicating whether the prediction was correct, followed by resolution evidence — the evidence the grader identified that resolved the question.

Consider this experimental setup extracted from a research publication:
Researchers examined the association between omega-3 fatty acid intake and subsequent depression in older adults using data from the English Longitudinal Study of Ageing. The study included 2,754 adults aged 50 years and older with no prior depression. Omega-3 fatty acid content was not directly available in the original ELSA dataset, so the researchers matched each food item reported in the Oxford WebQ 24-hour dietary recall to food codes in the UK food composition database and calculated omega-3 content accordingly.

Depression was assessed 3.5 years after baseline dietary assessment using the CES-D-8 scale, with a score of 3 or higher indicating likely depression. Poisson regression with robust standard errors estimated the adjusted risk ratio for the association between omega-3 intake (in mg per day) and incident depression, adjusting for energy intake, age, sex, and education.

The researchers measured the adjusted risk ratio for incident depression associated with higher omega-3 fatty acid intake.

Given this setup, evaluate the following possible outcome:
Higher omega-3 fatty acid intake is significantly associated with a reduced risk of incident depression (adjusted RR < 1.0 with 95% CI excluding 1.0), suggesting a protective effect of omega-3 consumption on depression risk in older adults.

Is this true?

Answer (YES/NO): NO